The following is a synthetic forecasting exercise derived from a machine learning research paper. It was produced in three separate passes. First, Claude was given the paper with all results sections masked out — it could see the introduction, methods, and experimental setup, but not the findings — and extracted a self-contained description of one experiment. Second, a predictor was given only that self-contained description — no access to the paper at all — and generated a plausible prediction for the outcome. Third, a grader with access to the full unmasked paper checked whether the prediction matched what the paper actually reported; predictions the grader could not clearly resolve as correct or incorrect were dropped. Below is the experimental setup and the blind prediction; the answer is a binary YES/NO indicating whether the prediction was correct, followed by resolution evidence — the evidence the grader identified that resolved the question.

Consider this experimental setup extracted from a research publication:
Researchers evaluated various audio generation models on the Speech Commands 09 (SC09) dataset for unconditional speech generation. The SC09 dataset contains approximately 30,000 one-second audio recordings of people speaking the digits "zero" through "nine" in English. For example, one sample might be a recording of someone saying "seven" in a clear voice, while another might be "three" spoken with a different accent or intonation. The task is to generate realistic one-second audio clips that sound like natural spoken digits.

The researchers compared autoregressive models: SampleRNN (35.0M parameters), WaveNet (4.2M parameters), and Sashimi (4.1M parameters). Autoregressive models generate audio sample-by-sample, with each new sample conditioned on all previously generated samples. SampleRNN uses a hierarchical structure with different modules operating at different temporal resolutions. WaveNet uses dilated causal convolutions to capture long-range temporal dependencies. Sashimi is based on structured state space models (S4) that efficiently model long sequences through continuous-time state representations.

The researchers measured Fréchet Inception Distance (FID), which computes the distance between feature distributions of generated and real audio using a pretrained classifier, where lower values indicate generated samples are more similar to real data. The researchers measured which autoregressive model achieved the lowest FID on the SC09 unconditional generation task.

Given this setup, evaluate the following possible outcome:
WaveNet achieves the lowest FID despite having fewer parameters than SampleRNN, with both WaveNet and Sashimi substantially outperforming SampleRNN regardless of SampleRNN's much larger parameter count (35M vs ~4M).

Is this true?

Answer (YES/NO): NO